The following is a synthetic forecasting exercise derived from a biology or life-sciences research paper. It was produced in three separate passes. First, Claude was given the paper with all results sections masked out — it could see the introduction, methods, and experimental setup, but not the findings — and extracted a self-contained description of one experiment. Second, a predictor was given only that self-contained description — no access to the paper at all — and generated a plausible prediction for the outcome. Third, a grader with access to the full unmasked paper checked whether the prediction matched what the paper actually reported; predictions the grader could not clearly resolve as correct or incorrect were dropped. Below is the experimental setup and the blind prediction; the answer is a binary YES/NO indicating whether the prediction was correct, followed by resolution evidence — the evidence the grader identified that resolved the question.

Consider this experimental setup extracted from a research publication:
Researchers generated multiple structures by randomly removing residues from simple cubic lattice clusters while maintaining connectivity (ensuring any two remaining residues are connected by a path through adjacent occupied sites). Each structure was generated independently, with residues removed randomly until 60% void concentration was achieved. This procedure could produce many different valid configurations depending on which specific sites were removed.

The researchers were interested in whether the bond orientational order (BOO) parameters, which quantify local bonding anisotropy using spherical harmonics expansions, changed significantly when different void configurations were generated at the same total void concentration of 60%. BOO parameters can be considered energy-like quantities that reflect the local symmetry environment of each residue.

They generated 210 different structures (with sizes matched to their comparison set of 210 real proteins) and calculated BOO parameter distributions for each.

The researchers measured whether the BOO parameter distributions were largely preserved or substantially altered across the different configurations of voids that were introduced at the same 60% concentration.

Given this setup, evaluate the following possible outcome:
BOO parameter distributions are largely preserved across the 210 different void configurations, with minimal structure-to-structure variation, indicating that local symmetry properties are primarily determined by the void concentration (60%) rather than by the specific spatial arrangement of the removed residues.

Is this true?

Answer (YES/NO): YES